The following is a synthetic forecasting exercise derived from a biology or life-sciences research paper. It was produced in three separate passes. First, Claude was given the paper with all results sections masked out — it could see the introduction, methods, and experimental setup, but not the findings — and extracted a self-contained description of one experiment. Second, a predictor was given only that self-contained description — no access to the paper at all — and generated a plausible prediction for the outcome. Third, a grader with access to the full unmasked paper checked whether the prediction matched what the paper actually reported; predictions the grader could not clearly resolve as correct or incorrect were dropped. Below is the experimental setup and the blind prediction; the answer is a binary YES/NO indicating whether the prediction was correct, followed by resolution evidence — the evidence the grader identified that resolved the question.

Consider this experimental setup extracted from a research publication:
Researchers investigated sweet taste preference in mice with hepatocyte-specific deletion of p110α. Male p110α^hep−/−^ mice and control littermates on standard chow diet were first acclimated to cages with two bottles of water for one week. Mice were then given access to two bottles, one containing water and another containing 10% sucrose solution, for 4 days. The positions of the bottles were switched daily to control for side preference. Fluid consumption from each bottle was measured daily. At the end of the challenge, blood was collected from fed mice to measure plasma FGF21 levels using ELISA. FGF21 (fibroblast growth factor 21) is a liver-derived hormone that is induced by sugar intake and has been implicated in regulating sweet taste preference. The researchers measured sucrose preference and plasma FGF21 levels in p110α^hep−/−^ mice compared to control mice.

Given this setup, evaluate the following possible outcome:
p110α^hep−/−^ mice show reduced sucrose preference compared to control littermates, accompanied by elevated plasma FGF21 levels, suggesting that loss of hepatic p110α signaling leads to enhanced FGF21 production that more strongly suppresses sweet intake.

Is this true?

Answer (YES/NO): NO